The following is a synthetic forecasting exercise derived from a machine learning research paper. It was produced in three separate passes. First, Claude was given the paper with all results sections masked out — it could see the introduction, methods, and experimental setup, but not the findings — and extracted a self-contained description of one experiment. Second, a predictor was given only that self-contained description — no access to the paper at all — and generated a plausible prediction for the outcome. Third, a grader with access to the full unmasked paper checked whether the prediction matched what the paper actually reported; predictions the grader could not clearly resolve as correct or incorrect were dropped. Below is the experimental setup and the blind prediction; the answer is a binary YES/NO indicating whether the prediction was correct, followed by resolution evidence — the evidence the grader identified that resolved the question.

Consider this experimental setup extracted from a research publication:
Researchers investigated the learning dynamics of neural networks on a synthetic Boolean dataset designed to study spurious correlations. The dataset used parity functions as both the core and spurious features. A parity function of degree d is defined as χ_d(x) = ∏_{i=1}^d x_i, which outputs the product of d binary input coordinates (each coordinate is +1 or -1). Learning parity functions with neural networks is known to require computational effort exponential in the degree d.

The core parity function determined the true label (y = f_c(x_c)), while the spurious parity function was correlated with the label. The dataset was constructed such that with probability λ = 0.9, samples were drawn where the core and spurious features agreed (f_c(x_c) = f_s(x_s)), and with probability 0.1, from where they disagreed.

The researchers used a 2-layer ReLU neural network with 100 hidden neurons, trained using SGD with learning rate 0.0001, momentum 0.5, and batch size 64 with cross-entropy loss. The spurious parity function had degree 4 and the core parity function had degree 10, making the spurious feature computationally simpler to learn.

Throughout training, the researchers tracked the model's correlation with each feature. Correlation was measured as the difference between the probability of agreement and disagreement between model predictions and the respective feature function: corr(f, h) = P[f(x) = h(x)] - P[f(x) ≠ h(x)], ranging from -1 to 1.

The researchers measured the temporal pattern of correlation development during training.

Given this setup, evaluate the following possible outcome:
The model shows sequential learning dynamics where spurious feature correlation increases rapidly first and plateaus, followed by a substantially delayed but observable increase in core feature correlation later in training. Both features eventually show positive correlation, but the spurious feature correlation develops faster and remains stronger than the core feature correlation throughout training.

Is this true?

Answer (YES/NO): NO